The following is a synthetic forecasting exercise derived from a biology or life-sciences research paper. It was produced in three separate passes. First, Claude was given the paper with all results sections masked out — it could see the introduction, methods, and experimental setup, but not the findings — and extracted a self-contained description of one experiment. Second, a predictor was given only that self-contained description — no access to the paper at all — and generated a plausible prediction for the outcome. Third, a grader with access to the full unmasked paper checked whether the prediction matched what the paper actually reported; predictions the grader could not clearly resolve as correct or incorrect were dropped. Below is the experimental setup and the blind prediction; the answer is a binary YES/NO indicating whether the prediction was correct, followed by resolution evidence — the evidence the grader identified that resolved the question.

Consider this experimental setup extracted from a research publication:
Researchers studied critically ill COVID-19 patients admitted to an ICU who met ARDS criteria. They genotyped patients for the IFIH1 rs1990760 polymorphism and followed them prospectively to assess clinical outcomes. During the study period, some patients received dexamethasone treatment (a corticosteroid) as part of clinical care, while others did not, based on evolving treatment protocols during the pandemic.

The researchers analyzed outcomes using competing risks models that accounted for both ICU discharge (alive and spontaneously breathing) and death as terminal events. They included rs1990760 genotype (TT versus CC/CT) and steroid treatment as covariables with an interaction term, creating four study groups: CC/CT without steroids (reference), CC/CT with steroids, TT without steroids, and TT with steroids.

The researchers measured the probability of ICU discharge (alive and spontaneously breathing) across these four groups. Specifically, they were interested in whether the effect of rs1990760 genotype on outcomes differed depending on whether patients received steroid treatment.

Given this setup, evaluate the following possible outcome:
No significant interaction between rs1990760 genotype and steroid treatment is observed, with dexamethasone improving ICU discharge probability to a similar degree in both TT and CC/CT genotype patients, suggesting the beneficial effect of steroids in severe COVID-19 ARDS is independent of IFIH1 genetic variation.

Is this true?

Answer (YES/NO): NO